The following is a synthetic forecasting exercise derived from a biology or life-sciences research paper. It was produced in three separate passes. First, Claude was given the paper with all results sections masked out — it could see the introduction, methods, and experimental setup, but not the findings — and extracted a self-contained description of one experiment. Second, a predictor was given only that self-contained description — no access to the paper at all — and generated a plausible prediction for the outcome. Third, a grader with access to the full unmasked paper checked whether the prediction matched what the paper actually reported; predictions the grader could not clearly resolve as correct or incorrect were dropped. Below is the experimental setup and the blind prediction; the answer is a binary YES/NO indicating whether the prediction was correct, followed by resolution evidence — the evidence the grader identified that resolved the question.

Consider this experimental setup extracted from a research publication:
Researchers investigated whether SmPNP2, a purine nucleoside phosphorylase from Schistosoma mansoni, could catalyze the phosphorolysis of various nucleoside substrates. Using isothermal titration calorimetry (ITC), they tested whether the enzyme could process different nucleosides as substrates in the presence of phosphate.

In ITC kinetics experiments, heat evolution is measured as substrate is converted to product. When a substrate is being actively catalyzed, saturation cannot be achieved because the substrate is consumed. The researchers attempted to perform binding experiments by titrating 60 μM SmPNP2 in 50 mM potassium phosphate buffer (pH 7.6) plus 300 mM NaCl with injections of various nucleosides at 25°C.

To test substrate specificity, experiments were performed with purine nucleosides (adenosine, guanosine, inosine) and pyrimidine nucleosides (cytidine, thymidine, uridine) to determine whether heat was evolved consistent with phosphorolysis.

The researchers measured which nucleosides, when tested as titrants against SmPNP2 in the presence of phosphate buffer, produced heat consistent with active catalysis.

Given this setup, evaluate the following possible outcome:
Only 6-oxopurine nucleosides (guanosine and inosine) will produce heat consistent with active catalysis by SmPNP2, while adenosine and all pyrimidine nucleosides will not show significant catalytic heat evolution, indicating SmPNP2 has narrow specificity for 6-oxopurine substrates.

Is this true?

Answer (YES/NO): NO